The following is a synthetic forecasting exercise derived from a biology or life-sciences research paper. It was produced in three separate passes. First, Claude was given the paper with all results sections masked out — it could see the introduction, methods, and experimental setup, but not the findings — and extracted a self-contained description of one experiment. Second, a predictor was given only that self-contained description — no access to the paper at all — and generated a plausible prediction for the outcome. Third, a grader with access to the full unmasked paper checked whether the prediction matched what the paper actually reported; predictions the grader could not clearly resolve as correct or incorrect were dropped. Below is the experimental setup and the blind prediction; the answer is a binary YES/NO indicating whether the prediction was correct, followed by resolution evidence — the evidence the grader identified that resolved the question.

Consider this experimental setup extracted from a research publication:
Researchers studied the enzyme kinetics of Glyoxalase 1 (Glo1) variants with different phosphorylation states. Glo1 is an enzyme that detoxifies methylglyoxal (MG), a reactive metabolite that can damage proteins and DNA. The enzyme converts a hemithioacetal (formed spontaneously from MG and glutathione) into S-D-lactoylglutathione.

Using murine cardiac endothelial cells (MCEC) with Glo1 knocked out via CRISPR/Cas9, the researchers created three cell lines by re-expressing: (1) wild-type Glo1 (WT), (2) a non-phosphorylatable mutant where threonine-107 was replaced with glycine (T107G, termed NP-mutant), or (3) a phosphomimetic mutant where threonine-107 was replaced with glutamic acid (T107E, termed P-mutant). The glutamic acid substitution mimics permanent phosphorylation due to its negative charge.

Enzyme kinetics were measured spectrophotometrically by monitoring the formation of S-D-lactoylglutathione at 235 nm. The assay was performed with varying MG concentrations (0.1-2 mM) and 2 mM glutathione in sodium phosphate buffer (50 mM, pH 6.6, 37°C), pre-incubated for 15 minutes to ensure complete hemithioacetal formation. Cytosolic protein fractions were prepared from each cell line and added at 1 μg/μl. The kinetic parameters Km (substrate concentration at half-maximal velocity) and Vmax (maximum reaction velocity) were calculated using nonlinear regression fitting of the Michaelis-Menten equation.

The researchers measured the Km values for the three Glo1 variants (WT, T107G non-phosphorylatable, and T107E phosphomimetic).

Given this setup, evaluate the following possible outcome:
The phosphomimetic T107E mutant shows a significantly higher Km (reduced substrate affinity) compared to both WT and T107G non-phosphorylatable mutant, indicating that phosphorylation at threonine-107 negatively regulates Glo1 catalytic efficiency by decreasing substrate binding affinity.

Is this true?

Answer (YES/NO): NO